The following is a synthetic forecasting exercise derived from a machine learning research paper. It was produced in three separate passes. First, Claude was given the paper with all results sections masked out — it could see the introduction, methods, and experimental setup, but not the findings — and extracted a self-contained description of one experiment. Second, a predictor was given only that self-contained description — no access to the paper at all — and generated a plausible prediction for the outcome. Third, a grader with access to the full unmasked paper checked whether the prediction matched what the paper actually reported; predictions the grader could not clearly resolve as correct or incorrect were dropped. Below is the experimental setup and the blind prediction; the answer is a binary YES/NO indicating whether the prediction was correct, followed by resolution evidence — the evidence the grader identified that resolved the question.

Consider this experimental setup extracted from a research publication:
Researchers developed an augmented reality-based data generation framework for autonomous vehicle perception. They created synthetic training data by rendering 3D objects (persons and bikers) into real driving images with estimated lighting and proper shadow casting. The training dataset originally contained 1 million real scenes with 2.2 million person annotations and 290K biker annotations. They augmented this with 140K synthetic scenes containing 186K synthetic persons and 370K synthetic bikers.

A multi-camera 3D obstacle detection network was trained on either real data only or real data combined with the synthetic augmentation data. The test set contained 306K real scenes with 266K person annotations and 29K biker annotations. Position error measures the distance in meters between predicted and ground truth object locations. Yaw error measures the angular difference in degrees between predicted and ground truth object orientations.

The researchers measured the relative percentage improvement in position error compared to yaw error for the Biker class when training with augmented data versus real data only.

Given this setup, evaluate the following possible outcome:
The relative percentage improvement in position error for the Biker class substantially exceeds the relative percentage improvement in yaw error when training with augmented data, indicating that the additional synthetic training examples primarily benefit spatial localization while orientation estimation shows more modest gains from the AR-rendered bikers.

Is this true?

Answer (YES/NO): NO